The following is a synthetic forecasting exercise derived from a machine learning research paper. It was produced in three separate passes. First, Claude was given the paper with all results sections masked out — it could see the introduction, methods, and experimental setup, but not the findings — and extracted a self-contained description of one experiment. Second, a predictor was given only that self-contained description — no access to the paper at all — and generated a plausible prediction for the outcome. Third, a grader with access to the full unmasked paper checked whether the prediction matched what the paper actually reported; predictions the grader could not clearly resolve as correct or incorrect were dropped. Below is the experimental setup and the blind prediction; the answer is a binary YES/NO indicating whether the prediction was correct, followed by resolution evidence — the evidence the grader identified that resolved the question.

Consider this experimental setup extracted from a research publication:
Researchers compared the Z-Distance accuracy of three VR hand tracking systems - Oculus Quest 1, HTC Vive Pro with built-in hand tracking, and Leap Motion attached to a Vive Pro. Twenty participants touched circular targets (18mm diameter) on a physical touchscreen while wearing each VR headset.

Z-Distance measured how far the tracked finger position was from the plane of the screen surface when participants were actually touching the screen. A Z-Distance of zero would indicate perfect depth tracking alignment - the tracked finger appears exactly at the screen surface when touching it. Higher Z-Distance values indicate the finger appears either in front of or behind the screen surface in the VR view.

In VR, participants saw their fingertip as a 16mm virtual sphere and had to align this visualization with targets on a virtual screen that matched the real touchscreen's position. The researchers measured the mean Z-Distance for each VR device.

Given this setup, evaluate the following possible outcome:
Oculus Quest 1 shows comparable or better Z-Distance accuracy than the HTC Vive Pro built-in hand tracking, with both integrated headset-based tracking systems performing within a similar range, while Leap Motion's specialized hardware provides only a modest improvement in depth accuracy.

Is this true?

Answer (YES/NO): NO